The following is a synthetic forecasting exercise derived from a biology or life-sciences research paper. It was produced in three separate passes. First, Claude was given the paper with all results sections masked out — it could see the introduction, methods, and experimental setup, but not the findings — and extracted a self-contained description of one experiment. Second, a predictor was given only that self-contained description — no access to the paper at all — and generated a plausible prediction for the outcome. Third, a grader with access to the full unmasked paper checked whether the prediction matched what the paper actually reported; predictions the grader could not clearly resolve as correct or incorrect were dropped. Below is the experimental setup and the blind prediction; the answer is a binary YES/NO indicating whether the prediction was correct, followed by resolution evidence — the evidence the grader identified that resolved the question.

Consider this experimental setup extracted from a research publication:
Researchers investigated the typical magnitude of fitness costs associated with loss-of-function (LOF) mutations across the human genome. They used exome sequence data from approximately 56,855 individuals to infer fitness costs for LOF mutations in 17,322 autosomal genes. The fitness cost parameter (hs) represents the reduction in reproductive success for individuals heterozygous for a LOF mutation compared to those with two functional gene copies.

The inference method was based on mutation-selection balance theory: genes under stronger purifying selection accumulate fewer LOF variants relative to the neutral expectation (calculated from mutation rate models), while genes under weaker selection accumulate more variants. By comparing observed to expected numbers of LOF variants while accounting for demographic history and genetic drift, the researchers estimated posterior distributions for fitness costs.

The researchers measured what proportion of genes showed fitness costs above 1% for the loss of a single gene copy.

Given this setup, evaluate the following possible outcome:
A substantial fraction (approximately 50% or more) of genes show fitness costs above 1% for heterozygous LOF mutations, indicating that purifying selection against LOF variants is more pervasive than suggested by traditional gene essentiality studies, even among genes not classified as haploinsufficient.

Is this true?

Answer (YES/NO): YES